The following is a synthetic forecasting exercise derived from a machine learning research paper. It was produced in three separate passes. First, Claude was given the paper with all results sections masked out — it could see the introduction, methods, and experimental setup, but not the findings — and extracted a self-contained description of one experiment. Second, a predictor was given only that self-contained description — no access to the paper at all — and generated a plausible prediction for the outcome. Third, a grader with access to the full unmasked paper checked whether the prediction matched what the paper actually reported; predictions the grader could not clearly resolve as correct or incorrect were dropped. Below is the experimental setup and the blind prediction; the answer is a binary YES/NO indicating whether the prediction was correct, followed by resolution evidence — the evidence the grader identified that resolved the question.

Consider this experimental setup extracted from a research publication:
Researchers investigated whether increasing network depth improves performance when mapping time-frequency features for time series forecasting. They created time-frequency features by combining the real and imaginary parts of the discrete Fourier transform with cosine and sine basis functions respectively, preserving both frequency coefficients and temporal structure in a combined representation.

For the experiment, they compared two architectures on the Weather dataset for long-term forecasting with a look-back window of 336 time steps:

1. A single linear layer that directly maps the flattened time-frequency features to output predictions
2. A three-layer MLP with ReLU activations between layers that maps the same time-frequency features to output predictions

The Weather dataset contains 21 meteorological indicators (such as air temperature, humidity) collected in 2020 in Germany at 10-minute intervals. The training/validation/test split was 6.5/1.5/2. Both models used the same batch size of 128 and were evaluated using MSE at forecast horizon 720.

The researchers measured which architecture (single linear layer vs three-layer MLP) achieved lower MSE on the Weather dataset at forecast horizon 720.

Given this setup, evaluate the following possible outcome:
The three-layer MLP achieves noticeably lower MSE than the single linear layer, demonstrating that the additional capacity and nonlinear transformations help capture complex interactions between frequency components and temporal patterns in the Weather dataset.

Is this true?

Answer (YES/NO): NO